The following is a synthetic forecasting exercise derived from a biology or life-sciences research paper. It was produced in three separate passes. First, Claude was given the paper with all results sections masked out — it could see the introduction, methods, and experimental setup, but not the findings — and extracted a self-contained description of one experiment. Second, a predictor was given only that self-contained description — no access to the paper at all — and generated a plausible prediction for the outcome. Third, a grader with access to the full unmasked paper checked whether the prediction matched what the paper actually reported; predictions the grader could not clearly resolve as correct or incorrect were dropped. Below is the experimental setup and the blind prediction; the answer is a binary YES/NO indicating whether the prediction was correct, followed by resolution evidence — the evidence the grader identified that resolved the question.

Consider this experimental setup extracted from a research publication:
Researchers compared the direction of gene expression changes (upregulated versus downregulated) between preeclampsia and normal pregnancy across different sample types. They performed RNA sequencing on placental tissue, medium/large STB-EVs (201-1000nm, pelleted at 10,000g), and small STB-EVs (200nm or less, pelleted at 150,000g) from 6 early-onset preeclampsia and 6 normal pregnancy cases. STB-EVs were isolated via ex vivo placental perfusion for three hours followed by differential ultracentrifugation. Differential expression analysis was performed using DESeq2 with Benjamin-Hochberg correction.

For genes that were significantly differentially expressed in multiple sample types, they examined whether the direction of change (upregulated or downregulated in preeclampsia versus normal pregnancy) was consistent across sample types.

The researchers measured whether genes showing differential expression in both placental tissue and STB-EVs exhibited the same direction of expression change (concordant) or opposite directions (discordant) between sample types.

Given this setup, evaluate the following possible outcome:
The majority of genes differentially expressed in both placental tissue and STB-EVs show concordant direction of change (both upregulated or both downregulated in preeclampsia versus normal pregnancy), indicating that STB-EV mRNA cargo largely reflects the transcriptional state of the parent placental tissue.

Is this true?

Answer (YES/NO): YES